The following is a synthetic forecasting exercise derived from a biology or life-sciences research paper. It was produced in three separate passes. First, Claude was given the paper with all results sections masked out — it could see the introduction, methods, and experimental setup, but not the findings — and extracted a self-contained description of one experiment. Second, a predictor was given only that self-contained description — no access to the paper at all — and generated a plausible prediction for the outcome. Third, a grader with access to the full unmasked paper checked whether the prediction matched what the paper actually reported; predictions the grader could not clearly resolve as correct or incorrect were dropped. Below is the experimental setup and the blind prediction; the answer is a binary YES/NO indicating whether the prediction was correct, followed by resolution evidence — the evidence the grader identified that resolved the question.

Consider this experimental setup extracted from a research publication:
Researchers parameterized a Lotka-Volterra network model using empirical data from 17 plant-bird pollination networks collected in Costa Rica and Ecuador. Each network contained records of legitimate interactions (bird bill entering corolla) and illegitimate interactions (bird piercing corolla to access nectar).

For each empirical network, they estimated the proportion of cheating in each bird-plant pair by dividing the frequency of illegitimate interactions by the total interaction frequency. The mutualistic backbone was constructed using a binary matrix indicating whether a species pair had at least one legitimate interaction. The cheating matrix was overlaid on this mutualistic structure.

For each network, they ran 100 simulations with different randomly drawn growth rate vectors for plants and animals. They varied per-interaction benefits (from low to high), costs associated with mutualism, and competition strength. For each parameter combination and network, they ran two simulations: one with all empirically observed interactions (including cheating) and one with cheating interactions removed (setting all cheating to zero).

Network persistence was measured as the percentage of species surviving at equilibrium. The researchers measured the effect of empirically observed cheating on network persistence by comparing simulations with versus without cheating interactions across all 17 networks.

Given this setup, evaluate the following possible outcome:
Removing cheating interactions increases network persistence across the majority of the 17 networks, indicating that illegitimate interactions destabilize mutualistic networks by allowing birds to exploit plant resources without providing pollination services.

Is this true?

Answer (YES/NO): NO